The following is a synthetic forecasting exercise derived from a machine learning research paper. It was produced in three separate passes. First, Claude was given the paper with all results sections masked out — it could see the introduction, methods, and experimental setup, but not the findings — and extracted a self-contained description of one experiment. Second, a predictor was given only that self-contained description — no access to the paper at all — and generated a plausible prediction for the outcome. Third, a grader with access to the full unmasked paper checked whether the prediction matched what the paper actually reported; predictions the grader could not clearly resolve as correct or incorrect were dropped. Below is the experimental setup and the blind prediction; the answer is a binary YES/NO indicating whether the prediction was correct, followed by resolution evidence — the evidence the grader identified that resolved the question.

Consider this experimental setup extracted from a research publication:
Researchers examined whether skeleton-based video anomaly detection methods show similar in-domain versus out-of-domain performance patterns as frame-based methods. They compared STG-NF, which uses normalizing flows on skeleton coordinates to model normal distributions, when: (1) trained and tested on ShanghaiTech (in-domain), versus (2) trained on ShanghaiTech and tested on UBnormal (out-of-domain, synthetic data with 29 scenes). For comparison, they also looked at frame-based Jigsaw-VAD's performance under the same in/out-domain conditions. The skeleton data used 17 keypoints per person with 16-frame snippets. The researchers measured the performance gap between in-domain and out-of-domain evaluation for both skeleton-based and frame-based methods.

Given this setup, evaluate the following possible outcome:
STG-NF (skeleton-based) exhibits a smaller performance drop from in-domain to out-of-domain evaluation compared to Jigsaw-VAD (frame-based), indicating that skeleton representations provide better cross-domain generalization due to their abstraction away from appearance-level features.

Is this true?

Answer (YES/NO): YES